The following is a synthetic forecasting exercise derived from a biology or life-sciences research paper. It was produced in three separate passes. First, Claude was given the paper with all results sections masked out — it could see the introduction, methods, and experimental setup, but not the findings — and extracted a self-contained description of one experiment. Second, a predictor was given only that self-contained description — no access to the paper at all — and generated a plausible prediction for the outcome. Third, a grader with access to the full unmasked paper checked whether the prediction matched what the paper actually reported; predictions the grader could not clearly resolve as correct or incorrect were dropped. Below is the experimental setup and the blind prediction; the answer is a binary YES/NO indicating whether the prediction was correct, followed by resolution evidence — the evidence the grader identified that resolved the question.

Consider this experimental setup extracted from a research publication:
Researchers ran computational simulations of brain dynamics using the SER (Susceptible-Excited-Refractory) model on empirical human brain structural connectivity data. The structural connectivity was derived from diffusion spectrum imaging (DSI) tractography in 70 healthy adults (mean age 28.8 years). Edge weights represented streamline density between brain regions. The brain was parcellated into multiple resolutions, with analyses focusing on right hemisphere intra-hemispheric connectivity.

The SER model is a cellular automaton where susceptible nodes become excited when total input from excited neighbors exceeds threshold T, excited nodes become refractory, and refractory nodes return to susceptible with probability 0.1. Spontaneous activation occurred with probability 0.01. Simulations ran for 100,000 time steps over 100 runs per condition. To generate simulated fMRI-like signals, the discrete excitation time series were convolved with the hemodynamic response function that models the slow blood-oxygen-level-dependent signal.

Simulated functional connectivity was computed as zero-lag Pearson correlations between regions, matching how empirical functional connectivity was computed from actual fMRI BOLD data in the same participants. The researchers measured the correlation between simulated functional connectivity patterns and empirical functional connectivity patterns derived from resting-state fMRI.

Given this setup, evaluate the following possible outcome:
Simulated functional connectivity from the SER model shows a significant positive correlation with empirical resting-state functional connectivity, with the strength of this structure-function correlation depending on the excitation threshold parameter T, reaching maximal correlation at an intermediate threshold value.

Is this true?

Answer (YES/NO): YES